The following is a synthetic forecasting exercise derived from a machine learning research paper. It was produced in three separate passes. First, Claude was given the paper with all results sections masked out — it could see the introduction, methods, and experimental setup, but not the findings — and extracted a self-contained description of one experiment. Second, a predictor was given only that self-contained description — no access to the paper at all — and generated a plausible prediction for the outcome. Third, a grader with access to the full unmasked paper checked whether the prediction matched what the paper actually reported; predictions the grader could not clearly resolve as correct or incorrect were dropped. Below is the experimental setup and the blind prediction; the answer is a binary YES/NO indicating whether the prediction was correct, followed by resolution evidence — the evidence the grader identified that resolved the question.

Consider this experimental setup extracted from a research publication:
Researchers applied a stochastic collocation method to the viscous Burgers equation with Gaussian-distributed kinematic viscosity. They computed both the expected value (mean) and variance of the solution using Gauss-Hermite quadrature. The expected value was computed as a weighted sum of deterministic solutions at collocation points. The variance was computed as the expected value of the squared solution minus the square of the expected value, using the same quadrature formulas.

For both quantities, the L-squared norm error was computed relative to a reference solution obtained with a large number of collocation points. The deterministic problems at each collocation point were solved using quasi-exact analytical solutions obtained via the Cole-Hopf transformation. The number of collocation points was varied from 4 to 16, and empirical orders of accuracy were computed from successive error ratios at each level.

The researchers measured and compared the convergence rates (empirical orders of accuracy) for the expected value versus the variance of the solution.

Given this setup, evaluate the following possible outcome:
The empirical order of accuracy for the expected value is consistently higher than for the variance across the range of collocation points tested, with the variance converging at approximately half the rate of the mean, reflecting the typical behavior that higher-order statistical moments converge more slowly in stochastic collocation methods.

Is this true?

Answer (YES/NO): NO